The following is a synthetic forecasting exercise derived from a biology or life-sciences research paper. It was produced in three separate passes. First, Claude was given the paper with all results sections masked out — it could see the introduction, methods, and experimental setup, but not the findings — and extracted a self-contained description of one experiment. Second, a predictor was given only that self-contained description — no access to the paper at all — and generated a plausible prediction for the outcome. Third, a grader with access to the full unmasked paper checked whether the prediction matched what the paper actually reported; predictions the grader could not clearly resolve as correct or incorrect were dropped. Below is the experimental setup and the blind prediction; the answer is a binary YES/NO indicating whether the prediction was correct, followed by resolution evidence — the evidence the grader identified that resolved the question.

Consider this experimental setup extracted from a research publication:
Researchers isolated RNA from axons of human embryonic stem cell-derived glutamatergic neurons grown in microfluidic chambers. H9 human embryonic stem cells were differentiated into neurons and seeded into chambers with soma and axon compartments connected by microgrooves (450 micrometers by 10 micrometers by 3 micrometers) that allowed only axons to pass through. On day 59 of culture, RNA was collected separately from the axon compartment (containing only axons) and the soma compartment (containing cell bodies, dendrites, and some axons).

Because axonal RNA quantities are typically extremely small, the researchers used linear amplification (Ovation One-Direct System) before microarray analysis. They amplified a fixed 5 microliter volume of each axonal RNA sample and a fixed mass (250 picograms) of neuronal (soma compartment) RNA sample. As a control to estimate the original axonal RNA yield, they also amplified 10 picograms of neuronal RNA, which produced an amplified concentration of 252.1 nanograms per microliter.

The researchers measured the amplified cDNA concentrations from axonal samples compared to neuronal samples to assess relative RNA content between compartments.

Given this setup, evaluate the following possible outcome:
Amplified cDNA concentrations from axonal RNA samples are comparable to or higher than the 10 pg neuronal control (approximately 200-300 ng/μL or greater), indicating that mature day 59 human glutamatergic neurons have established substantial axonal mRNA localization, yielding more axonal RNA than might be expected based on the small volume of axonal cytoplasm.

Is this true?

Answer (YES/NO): NO